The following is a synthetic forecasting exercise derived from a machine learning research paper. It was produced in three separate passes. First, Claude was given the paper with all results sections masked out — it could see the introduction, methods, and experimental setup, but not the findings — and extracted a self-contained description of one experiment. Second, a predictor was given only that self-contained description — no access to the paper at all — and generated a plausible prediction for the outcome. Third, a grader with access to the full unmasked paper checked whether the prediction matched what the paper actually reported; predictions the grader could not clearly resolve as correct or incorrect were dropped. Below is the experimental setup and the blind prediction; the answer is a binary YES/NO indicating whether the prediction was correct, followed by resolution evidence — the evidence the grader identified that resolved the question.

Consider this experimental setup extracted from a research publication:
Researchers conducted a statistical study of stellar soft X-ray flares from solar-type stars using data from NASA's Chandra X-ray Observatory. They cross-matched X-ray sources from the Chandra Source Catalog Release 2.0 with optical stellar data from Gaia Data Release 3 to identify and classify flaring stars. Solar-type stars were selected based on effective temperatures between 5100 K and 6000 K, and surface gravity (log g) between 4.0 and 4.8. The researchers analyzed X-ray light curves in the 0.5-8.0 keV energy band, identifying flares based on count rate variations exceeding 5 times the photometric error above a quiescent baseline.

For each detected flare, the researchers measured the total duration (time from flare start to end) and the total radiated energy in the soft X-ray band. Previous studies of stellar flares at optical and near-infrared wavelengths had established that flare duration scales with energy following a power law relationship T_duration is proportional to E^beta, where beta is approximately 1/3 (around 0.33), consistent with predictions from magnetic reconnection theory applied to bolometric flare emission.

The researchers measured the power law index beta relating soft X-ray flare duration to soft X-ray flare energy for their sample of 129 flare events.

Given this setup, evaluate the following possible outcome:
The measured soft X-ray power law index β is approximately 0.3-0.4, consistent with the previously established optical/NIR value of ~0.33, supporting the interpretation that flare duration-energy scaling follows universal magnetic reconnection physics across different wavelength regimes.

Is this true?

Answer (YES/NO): NO